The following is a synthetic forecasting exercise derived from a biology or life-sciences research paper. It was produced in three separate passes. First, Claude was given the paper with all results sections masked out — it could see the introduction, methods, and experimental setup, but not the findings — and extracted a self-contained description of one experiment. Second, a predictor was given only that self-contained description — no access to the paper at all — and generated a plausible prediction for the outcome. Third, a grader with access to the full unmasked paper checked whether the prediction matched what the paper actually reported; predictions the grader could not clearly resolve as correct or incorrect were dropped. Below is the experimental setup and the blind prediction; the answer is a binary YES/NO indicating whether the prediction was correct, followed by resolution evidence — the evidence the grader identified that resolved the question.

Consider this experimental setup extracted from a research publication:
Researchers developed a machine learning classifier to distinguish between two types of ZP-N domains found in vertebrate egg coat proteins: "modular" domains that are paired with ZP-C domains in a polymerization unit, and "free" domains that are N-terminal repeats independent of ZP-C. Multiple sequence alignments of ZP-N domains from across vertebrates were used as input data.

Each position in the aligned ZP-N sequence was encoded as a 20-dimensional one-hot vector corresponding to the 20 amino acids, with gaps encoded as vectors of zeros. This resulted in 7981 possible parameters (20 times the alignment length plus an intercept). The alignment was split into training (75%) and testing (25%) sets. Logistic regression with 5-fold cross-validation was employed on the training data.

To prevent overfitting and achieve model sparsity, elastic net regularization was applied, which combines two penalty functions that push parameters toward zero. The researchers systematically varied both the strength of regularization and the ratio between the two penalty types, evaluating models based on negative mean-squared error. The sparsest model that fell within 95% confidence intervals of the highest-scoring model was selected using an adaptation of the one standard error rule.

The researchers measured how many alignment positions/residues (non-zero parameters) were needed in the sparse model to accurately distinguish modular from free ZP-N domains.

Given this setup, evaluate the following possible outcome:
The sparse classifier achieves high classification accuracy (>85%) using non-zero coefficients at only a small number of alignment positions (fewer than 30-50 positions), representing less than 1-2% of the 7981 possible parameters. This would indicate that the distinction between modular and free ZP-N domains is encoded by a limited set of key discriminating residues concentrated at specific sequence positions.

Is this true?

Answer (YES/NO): YES